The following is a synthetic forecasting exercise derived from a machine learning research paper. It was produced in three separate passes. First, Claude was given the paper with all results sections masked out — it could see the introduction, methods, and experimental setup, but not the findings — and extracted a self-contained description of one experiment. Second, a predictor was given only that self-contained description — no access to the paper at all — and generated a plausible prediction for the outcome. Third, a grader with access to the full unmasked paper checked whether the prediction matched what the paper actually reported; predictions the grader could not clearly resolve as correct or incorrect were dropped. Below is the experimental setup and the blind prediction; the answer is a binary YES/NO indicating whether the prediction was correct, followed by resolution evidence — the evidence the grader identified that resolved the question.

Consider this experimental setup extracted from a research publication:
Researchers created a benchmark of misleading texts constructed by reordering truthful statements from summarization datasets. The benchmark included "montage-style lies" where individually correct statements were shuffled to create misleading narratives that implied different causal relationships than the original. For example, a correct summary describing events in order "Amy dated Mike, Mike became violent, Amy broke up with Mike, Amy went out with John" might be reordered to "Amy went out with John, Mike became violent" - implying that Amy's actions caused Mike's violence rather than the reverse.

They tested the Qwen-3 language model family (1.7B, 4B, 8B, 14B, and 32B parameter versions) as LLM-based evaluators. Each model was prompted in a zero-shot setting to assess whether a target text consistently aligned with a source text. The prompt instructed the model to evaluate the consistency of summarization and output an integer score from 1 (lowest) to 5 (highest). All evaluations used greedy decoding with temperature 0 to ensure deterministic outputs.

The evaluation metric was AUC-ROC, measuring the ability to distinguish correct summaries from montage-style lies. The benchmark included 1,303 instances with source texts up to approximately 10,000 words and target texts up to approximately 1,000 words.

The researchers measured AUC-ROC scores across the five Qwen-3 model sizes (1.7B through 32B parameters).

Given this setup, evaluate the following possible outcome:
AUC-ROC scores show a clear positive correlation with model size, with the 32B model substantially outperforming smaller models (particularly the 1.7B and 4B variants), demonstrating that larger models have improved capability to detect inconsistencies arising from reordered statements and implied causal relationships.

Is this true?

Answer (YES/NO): YES